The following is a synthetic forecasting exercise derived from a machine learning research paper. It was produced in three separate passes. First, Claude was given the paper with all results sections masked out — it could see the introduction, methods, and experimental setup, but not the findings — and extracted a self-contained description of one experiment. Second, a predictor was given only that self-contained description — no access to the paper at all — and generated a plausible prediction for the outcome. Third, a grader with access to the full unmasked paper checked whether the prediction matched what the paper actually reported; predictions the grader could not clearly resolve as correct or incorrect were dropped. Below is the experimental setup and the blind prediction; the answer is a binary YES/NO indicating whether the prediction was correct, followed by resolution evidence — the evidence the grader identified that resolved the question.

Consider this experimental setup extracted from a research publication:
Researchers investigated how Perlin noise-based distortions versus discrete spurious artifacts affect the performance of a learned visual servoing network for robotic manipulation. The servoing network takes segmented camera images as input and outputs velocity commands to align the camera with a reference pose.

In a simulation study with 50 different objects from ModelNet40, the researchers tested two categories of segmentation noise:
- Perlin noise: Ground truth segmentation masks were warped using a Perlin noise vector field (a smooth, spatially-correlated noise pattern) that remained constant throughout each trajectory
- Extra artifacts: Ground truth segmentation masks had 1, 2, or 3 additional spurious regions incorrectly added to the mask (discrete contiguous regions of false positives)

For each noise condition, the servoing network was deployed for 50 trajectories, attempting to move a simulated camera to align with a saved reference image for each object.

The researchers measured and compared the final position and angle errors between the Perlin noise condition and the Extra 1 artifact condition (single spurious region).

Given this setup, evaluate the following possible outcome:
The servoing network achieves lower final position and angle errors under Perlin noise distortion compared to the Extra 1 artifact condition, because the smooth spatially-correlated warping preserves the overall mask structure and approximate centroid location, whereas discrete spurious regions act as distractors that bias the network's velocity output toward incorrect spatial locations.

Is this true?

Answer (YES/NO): YES